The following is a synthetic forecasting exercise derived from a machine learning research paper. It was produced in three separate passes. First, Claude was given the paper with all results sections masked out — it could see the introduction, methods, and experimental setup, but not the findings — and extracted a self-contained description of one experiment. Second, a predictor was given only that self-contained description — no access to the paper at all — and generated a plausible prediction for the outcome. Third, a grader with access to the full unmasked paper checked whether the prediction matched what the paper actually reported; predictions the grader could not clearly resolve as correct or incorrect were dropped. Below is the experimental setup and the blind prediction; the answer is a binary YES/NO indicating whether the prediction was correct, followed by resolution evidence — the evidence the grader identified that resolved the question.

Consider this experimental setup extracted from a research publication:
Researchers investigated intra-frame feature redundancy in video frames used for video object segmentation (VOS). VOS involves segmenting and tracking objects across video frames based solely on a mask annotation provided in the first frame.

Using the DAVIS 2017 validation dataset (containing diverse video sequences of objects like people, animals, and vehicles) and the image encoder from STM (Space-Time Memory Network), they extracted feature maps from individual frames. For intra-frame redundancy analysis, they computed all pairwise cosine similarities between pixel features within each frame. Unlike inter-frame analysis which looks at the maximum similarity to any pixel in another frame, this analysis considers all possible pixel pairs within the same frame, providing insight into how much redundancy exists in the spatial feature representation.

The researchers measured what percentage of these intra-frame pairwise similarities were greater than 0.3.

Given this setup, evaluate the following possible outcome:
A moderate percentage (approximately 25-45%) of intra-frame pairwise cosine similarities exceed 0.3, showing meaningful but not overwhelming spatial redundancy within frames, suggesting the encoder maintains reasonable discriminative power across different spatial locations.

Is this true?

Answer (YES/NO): NO